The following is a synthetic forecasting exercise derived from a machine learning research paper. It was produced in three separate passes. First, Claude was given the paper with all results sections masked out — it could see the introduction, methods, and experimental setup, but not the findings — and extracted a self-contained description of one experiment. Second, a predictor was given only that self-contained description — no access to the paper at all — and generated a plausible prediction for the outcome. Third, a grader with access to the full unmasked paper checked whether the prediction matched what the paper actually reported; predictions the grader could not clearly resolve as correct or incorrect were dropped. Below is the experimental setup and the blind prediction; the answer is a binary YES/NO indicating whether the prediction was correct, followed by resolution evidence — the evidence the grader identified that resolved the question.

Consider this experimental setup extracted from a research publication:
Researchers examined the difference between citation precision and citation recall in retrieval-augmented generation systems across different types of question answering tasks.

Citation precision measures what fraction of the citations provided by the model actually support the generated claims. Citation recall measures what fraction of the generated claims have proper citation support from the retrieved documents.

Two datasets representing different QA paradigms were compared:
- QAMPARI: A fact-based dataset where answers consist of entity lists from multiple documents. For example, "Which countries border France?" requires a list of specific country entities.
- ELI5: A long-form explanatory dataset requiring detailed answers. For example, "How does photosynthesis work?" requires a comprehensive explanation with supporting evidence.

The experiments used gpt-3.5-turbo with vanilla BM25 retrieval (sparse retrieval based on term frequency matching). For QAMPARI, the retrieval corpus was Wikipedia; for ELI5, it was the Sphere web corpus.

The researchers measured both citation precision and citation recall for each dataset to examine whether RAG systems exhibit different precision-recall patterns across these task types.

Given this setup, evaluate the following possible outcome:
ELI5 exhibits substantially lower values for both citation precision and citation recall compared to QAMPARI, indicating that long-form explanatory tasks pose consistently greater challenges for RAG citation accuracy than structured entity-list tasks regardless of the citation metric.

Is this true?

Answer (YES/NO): NO